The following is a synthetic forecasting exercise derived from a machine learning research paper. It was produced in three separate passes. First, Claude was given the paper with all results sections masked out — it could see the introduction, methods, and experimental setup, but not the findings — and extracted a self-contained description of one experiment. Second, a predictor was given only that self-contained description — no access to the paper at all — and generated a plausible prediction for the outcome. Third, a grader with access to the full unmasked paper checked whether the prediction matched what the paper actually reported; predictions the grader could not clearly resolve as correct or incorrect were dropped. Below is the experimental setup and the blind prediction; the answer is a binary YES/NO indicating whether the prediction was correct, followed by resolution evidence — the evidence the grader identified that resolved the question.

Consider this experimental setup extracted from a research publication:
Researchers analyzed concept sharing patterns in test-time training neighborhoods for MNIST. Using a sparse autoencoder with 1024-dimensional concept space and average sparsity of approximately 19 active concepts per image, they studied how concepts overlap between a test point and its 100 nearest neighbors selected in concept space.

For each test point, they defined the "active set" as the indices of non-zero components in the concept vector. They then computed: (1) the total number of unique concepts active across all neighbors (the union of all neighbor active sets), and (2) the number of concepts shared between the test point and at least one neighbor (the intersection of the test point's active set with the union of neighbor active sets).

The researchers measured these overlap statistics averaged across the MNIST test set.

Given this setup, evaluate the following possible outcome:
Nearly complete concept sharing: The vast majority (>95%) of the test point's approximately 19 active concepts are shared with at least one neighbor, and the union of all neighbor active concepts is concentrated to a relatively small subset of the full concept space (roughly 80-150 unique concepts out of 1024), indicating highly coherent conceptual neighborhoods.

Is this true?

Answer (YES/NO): NO